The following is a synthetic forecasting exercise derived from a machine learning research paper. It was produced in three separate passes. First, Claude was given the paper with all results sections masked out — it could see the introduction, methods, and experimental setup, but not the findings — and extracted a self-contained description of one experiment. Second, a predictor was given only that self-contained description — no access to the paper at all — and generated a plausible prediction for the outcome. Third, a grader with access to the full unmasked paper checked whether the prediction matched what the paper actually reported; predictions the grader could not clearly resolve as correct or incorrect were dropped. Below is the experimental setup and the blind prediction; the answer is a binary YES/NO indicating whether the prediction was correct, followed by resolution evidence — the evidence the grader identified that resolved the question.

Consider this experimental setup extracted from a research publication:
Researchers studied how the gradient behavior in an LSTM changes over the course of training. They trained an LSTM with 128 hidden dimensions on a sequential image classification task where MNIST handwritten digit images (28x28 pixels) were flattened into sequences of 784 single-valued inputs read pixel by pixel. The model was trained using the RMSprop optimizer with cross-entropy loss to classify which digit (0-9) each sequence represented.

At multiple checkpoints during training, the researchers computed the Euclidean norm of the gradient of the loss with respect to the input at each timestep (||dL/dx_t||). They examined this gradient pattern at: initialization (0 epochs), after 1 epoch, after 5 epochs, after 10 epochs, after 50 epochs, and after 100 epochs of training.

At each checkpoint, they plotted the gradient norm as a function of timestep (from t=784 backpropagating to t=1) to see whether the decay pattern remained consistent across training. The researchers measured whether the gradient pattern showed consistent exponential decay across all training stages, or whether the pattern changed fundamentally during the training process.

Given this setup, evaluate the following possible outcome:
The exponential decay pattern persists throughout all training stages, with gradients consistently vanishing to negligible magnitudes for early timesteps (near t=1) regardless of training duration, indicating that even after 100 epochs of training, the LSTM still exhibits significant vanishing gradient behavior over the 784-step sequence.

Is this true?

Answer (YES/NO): NO